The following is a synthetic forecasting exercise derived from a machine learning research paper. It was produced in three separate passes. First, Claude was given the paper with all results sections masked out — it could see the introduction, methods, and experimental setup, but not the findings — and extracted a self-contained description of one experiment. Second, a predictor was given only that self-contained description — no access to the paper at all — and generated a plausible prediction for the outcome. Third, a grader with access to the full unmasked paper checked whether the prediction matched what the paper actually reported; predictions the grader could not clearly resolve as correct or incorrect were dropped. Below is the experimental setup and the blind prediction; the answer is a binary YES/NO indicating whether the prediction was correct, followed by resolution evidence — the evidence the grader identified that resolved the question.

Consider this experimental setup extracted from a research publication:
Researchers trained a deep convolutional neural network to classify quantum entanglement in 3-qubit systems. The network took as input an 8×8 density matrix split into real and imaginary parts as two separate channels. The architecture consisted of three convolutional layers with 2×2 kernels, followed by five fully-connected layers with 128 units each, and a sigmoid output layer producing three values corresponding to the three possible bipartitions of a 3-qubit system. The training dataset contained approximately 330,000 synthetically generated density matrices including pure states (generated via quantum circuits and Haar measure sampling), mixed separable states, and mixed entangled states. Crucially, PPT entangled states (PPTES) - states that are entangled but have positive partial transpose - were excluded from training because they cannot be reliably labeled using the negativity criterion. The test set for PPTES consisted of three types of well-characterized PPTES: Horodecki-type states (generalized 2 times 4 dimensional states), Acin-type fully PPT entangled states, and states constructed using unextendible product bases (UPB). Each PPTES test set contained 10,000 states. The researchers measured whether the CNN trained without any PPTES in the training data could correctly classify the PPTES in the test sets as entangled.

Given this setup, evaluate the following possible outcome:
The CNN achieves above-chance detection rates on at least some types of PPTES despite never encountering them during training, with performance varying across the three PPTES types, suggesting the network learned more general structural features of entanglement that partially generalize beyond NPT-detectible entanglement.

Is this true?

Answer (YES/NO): YES